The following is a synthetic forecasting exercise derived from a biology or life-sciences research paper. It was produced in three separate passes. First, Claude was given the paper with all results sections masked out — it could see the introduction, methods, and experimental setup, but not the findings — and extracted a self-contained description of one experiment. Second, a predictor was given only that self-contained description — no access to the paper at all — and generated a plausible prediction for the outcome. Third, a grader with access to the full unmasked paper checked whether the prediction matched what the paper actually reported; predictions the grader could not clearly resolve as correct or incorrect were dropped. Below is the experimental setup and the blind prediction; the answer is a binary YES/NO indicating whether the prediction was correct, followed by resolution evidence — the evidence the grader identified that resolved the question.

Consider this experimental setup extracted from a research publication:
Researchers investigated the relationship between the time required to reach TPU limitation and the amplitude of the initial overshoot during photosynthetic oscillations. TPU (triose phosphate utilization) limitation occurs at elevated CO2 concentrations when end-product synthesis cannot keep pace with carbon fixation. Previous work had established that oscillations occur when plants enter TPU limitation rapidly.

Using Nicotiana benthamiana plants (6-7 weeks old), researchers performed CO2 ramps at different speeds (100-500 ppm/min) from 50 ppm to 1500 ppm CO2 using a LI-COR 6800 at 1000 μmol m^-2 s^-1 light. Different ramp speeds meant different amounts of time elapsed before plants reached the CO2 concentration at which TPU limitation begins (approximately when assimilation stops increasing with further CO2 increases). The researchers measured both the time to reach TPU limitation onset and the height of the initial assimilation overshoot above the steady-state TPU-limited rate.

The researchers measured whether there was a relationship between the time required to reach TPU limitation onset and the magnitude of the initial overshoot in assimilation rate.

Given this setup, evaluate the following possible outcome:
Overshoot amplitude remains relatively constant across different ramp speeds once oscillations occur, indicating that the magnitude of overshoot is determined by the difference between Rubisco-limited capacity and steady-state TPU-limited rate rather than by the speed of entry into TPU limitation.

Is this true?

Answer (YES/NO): NO